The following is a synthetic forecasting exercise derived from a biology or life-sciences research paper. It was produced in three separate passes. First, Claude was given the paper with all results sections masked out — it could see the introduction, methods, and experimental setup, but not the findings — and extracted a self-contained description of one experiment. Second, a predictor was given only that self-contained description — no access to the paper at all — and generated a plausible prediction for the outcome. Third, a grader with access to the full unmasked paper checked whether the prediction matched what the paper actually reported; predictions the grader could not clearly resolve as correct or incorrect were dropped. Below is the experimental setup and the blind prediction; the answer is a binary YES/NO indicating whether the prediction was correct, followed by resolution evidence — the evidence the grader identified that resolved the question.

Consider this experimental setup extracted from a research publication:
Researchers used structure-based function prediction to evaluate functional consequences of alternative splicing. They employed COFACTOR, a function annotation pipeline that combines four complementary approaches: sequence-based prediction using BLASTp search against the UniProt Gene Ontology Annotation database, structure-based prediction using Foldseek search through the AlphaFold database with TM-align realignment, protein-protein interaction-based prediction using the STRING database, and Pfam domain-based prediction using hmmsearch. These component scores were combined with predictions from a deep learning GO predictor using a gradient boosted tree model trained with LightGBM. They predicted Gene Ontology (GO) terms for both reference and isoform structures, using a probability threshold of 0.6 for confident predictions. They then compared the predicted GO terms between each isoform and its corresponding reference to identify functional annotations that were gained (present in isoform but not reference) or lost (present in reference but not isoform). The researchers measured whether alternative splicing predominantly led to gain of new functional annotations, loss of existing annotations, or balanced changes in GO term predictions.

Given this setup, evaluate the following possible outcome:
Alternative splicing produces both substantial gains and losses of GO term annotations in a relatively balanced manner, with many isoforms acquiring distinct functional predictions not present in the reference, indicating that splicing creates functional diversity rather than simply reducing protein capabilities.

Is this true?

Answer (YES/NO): NO